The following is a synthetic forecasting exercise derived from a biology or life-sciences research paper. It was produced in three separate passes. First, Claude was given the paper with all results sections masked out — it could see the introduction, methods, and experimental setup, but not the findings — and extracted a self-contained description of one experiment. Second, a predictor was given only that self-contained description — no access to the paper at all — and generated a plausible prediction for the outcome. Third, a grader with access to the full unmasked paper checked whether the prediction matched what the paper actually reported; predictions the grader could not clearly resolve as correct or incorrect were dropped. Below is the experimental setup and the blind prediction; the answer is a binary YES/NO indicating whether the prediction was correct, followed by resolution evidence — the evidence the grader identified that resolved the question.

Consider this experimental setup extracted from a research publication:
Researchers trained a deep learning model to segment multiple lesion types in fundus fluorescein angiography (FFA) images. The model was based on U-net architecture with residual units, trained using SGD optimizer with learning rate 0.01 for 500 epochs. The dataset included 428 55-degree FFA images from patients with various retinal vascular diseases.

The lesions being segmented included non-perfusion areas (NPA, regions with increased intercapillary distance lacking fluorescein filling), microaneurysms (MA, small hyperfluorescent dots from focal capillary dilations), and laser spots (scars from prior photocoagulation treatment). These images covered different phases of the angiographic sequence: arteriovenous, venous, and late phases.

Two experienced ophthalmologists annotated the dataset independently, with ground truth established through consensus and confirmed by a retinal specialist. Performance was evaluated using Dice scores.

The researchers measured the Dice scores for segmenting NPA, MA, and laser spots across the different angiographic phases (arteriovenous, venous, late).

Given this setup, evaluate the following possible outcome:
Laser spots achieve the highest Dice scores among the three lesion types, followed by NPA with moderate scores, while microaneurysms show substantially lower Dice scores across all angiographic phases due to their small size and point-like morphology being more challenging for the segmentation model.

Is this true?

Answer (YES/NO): NO